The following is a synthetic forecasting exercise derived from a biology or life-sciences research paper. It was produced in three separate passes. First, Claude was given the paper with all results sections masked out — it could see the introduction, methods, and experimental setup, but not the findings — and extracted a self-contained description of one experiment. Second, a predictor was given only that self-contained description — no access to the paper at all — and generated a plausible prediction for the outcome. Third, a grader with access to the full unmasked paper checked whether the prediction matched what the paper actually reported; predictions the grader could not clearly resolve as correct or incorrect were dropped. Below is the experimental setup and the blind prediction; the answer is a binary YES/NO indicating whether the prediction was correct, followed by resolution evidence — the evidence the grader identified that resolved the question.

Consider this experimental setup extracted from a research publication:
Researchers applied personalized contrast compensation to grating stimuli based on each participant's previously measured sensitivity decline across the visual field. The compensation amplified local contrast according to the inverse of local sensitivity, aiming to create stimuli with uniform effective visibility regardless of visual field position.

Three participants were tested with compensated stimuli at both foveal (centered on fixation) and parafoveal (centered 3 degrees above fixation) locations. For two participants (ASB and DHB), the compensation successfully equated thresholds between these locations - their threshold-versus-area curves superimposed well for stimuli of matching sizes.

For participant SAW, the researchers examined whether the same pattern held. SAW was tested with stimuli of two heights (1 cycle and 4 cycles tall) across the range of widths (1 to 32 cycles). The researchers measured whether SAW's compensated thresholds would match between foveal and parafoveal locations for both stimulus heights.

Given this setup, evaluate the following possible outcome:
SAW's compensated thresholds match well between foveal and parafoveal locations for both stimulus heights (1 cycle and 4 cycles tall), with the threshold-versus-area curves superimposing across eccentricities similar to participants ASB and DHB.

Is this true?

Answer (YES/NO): NO